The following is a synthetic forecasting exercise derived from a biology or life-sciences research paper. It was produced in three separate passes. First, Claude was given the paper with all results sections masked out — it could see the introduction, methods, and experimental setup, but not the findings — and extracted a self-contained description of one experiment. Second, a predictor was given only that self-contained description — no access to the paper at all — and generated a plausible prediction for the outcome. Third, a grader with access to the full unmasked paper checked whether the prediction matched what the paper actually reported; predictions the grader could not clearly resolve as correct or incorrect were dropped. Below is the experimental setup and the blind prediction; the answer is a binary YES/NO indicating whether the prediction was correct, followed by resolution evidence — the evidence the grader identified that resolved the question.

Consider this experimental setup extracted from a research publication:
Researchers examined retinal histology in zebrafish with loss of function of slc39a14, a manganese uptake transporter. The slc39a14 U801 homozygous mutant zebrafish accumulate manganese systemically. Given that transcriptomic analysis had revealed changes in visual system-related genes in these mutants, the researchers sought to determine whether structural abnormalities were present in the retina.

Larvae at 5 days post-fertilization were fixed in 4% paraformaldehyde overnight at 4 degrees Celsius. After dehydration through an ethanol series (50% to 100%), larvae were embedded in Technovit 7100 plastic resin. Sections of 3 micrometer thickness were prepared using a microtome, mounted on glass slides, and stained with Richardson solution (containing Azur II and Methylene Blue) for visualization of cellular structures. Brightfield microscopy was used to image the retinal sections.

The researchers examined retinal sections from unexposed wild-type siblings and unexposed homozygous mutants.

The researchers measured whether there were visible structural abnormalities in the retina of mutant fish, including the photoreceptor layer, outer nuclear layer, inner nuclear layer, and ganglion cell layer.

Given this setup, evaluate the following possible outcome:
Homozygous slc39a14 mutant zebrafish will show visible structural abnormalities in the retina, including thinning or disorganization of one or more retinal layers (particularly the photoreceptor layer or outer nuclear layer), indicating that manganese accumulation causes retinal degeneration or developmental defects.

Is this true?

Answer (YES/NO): NO